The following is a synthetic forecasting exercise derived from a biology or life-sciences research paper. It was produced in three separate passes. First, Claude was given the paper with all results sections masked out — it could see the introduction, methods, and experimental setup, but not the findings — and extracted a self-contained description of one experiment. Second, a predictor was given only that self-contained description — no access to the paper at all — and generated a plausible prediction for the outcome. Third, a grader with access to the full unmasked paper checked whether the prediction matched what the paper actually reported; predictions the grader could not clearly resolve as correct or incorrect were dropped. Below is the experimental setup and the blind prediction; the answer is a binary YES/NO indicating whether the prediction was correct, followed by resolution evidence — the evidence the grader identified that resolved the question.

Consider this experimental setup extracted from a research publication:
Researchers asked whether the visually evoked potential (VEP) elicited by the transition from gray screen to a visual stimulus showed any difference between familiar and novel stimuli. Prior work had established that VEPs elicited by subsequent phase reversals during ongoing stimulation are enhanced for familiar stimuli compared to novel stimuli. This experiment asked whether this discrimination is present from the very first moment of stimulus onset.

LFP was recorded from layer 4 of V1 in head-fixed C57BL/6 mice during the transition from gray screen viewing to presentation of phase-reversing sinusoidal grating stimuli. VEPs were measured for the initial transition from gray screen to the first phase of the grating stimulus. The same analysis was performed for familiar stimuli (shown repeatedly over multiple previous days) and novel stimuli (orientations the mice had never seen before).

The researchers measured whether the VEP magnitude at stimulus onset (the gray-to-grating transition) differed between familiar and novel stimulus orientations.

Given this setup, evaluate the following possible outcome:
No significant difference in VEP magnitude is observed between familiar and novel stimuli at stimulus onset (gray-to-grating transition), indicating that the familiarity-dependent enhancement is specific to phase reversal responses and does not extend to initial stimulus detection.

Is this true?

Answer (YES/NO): YES